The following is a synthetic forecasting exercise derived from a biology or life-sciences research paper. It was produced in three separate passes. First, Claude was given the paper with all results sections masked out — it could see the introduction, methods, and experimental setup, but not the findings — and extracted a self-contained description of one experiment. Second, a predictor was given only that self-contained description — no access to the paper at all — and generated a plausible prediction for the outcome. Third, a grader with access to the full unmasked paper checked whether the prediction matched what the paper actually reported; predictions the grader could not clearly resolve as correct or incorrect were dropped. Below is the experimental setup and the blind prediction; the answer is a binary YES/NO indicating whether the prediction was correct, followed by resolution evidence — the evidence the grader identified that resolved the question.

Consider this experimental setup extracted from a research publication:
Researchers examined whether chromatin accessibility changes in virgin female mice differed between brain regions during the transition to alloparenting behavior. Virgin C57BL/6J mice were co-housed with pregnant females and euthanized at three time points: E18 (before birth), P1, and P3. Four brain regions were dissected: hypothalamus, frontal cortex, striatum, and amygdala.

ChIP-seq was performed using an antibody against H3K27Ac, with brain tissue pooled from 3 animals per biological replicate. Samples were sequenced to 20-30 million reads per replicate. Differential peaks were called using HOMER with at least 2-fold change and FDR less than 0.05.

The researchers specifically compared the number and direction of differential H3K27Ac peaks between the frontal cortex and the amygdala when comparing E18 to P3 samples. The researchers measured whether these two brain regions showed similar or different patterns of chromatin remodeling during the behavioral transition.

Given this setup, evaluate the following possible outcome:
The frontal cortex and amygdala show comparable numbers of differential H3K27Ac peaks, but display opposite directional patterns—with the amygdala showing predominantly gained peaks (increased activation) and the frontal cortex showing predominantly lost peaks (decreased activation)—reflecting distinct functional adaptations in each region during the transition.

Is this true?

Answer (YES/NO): NO